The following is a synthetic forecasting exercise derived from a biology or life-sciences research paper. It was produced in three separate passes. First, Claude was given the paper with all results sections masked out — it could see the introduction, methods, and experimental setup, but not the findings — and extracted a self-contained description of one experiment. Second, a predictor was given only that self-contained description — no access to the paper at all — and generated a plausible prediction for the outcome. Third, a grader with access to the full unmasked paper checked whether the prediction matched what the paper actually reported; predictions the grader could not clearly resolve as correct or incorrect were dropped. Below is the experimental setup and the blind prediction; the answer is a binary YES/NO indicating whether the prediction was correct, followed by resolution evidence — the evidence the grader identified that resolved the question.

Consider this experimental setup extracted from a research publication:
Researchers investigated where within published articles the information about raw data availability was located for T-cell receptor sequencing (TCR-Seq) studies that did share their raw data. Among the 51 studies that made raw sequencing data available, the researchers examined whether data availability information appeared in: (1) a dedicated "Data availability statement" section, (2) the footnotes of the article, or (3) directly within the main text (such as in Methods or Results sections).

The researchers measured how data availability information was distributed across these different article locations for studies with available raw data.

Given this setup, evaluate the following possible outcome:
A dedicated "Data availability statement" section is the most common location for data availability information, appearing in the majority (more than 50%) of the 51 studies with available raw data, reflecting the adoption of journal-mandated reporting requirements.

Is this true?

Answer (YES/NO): NO